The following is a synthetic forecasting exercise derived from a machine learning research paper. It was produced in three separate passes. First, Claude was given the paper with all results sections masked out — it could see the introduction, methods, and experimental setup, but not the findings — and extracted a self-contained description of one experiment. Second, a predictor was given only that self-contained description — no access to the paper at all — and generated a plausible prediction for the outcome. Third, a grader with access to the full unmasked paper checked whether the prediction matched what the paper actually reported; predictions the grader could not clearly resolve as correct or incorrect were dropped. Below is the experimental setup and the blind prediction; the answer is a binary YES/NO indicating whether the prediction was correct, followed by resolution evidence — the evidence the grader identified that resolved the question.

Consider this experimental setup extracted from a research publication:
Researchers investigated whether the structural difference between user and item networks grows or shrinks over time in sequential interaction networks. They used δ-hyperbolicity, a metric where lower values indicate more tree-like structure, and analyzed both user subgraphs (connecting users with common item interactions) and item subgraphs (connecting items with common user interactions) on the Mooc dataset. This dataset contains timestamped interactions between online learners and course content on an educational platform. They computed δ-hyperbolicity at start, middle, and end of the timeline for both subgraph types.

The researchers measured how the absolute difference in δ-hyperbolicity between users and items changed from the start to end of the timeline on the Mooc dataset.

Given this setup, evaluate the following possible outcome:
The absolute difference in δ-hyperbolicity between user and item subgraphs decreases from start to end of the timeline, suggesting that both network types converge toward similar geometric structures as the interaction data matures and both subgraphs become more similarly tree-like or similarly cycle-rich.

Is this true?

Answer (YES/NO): NO